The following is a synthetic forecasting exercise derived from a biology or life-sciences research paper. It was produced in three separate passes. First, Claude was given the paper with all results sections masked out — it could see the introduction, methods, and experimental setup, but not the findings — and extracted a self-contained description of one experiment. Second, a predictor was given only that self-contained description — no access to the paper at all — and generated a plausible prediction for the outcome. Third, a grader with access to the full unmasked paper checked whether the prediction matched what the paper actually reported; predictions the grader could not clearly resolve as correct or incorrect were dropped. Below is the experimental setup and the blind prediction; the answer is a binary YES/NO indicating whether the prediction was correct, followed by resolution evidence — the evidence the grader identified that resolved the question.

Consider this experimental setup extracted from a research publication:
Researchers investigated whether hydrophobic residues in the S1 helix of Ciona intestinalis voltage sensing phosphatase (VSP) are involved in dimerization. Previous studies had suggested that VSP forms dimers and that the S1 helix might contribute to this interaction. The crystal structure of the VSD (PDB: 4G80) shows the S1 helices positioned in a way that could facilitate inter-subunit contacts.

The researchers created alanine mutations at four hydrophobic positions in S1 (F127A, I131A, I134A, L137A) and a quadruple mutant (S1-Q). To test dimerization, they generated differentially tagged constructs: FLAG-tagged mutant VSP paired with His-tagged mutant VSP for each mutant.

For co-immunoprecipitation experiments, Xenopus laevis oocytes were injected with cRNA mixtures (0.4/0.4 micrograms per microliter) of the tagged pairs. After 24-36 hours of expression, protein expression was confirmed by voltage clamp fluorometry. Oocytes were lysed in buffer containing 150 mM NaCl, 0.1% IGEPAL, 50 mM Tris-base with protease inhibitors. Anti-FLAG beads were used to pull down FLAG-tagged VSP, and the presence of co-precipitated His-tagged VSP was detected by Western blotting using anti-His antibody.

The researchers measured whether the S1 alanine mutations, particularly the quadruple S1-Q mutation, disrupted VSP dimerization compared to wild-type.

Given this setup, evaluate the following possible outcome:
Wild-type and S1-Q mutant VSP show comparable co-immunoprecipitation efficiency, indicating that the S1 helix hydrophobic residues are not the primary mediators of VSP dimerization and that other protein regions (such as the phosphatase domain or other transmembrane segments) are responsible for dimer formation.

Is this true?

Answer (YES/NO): NO